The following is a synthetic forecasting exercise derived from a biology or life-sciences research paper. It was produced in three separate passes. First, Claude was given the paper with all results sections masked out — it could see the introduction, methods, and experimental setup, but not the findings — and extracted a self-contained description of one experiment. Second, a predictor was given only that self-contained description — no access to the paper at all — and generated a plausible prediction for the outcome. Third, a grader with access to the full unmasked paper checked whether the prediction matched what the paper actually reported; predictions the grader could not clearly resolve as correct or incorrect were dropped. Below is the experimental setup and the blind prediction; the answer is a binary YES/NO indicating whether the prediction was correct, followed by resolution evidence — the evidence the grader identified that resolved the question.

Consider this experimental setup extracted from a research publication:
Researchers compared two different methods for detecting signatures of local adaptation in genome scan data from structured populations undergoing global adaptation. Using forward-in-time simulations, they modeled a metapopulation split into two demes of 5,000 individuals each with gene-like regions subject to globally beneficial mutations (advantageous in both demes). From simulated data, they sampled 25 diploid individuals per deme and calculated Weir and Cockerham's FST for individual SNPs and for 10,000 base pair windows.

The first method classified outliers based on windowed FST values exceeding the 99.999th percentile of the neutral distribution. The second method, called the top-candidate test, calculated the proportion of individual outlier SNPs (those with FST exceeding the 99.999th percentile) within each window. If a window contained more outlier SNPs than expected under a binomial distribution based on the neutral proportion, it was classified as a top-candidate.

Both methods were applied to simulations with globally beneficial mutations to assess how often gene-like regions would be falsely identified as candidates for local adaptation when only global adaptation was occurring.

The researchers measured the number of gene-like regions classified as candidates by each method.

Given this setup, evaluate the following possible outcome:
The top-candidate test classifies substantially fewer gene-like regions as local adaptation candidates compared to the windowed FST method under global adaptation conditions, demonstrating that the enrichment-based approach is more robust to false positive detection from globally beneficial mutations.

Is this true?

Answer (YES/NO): YES